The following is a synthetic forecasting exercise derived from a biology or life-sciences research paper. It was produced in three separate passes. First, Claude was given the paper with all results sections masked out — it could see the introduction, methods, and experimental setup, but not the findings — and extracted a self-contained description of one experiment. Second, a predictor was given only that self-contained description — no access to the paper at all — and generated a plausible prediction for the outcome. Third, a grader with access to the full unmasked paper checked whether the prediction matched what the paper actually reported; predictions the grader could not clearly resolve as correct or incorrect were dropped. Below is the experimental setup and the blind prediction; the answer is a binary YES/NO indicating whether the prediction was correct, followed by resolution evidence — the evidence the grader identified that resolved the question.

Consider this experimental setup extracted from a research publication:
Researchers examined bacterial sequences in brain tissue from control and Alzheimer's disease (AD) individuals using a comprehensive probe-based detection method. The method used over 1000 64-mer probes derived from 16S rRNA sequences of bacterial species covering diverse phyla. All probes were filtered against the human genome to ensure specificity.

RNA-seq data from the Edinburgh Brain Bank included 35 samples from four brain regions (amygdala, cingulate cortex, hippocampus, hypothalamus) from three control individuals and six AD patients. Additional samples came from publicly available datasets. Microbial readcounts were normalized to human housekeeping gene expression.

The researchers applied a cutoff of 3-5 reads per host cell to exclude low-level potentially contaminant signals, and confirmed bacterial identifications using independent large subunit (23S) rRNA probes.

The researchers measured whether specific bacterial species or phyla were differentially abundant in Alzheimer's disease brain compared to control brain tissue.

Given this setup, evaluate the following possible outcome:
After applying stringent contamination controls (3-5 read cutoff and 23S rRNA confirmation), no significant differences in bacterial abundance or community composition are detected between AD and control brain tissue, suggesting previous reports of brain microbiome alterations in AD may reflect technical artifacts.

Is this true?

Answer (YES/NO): NO